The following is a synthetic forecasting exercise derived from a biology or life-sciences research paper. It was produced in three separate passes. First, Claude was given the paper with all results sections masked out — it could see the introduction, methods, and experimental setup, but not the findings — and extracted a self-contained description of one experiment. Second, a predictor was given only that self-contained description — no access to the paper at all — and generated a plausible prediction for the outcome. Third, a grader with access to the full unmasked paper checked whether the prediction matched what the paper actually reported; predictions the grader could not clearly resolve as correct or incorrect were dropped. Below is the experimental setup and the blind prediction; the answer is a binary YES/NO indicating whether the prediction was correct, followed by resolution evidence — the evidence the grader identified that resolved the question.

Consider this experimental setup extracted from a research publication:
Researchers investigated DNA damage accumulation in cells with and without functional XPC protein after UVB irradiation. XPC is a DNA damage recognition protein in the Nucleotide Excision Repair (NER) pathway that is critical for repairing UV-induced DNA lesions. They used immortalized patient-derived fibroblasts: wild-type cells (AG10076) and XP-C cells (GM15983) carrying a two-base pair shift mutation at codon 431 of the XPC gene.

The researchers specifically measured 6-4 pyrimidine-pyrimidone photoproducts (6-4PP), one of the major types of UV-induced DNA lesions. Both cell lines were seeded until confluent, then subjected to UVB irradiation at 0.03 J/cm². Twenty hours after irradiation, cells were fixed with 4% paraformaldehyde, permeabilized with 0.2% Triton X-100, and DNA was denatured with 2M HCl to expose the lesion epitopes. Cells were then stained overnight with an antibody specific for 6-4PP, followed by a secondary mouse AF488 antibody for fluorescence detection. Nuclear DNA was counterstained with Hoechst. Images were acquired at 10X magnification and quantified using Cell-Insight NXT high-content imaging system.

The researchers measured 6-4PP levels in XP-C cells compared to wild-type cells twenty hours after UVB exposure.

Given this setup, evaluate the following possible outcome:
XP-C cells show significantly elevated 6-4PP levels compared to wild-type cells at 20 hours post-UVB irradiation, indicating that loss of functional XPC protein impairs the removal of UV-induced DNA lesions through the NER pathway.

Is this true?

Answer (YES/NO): YES